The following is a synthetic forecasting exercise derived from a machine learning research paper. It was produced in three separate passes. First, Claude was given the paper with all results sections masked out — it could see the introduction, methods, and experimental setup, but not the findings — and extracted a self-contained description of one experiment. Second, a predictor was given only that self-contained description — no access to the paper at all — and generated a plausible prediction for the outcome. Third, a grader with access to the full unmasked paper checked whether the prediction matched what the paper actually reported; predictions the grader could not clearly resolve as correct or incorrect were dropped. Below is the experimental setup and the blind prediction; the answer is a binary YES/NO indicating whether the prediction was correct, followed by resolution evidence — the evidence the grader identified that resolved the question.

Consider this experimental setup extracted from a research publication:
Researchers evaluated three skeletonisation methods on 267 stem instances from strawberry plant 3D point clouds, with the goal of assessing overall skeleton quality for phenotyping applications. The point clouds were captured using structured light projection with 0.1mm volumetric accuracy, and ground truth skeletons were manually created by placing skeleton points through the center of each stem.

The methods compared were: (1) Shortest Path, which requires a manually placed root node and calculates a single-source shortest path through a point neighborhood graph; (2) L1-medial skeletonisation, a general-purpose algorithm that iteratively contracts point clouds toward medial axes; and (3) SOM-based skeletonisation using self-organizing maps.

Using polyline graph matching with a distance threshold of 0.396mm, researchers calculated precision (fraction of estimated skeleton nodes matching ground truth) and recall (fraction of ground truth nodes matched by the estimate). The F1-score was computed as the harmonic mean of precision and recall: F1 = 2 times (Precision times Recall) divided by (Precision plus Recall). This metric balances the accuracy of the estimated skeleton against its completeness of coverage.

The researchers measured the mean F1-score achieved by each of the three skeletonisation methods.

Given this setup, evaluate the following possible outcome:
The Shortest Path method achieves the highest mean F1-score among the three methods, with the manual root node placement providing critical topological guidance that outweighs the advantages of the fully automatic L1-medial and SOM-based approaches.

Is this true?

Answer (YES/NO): YES